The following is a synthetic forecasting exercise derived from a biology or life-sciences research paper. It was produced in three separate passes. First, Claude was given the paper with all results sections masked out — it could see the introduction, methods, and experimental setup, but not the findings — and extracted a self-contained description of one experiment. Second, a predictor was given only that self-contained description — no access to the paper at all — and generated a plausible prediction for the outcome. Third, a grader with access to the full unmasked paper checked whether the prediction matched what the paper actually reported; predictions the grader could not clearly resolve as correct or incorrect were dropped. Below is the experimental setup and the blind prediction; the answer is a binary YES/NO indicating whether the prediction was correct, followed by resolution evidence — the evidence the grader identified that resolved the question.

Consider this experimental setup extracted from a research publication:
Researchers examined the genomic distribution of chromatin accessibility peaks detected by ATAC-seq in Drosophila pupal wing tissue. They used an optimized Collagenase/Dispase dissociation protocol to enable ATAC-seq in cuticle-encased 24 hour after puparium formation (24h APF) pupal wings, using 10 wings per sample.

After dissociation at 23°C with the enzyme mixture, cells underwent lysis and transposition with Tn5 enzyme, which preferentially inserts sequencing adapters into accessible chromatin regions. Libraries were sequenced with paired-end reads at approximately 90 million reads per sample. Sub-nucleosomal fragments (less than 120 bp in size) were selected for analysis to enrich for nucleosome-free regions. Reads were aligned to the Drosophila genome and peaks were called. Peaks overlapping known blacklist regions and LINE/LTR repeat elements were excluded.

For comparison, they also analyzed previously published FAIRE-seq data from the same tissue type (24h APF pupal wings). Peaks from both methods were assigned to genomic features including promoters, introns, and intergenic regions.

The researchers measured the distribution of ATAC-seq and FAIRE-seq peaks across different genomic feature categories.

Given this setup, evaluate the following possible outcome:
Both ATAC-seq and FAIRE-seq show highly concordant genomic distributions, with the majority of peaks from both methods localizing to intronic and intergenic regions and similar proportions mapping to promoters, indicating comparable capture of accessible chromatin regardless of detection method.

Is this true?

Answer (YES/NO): NO